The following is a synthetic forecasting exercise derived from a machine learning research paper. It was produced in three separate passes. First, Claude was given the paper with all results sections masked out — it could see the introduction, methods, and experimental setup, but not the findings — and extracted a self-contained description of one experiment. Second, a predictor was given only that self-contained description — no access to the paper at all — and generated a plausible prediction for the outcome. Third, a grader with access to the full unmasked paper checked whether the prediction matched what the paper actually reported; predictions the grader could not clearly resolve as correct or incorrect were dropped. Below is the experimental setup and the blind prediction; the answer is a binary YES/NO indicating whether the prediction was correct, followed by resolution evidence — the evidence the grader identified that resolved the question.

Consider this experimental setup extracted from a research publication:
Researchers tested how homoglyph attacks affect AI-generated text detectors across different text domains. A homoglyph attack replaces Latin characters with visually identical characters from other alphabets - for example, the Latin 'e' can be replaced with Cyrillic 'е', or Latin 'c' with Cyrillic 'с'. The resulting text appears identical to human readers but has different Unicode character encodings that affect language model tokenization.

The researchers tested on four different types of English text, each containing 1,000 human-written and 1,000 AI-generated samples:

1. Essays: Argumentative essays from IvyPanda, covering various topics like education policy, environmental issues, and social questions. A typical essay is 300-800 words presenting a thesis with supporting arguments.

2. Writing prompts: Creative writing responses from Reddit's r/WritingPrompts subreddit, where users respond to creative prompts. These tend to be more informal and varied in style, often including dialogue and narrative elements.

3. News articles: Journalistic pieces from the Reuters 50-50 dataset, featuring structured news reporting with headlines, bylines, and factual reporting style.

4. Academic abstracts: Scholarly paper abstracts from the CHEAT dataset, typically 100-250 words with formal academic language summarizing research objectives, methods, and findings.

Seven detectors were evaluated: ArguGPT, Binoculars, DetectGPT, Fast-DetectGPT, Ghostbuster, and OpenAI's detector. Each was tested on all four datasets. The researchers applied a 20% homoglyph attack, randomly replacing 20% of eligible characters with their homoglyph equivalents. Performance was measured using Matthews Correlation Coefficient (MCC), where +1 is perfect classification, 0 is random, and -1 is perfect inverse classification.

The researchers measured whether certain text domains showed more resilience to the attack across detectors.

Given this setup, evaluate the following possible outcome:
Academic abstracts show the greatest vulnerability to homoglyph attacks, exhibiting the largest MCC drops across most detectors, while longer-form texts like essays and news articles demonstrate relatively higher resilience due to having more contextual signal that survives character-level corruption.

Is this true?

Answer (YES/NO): NO